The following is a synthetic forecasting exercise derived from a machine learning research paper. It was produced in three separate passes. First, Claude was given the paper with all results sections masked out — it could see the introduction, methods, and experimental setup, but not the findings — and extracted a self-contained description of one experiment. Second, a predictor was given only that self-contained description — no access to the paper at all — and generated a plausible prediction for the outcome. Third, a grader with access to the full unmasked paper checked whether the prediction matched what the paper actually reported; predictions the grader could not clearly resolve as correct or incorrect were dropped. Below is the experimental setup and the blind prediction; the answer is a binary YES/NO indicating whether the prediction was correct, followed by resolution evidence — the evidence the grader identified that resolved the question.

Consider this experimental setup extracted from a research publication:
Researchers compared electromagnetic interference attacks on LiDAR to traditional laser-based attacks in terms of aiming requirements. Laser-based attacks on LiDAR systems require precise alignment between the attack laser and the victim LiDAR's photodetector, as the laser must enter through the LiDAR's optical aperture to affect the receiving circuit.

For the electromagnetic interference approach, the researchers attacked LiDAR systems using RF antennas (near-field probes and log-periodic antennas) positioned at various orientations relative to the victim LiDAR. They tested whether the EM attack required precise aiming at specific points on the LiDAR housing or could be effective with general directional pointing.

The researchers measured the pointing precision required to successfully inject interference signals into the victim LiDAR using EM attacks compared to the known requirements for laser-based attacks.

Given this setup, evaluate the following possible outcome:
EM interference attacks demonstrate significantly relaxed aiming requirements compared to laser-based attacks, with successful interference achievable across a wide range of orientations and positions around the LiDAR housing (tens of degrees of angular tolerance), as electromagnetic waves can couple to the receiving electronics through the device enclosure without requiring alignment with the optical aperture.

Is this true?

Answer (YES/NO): YES